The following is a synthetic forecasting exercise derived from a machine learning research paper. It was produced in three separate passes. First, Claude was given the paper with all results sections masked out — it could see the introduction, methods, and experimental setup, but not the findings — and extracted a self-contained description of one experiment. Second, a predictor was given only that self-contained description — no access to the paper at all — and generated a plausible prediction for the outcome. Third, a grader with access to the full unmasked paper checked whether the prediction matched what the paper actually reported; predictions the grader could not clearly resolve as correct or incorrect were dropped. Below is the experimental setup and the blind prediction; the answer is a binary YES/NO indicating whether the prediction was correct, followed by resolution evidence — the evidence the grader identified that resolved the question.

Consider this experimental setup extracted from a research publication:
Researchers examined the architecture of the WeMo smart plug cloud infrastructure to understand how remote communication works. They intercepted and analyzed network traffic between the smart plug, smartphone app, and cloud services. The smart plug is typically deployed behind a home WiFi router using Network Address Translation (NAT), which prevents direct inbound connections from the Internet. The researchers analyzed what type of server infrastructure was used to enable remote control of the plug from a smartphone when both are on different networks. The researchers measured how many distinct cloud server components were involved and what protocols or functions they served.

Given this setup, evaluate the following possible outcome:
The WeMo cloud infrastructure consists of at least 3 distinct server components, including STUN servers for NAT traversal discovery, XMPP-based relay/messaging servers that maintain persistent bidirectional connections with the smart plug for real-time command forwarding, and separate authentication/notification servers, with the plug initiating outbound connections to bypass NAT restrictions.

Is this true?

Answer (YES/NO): NO